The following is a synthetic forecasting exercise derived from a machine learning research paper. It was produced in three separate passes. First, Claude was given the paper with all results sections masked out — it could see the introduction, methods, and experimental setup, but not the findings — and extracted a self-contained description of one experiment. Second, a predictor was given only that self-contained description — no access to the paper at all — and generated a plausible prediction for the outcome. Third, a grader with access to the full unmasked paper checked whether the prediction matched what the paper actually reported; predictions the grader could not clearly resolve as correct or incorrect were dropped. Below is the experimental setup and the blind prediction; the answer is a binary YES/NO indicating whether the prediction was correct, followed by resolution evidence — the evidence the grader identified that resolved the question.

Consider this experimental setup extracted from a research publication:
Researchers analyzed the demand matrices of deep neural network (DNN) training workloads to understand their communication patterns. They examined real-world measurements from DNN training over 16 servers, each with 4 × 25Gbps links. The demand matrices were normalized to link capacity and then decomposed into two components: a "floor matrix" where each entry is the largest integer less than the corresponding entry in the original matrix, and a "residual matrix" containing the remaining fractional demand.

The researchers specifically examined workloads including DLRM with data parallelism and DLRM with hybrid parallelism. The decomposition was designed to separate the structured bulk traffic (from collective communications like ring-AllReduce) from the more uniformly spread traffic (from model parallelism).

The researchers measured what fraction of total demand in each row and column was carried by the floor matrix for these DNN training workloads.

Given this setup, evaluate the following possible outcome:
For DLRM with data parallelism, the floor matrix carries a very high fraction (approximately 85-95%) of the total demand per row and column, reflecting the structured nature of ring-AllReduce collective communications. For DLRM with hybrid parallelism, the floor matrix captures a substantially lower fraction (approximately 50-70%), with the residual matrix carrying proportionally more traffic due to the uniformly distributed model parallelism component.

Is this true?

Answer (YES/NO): NO